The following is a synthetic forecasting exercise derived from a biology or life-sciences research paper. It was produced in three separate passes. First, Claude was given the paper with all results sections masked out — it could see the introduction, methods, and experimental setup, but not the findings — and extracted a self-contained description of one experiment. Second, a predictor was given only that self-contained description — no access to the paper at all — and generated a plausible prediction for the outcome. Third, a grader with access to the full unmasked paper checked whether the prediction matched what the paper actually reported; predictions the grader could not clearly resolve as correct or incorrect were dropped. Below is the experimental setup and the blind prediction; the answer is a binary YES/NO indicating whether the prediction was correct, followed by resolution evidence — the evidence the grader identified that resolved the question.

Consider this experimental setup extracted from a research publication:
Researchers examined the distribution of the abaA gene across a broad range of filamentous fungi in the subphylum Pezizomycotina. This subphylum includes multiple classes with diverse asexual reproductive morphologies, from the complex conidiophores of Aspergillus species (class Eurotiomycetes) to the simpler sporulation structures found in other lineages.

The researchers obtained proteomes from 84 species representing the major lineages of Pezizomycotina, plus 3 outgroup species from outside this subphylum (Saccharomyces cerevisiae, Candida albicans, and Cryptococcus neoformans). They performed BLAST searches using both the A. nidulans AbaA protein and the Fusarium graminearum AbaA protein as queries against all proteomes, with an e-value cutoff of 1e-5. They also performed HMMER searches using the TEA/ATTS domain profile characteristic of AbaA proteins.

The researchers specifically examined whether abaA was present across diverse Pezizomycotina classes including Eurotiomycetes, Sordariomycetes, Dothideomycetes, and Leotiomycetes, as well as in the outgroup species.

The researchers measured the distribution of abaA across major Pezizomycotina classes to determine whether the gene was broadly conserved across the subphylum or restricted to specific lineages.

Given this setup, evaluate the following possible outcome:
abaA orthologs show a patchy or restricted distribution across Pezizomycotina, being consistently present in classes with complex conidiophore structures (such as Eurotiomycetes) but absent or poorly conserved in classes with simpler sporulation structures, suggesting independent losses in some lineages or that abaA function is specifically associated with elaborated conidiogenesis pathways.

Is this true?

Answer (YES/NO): NO